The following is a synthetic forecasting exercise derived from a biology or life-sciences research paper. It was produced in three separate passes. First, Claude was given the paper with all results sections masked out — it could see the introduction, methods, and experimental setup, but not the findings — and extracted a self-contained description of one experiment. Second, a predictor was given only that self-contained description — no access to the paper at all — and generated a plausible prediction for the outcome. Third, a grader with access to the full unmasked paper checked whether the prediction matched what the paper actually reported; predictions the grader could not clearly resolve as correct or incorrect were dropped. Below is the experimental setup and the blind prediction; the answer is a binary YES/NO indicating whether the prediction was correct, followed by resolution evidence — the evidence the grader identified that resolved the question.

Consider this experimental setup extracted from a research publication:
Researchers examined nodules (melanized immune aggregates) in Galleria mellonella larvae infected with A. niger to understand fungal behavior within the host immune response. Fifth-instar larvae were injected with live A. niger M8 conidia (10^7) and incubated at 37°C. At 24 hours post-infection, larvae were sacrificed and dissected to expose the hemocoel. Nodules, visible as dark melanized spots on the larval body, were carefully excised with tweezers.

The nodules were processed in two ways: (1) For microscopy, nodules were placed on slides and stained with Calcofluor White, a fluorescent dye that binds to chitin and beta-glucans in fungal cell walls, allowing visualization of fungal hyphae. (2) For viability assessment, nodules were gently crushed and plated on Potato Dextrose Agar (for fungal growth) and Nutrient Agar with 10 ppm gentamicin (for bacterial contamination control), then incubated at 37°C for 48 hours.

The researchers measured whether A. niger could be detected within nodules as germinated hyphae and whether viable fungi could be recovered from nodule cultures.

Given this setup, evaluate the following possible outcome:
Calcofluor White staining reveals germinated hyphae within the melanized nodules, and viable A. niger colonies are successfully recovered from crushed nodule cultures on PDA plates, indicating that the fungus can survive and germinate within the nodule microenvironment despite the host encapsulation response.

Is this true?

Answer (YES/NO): YES